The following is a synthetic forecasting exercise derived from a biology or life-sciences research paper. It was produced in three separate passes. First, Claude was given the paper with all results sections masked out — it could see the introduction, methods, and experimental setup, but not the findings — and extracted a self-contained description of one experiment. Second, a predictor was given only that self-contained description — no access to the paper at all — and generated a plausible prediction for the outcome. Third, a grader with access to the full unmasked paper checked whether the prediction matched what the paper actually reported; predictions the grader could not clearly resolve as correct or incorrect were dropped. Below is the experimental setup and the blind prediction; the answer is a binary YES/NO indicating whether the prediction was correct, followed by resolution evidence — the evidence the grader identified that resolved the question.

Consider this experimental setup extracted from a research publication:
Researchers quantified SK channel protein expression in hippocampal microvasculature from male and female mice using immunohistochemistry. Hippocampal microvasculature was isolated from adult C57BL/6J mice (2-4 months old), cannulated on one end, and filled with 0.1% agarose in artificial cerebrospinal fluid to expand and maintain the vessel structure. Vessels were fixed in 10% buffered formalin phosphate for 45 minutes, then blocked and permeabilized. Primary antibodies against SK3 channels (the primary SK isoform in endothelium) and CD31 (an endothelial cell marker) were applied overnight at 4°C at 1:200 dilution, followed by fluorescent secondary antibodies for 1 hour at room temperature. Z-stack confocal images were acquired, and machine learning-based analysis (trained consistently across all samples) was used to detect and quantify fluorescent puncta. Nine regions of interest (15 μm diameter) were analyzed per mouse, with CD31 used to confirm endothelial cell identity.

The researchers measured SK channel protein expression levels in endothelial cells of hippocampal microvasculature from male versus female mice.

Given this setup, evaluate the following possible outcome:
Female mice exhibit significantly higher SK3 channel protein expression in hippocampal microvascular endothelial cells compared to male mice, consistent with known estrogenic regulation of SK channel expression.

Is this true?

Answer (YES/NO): YES